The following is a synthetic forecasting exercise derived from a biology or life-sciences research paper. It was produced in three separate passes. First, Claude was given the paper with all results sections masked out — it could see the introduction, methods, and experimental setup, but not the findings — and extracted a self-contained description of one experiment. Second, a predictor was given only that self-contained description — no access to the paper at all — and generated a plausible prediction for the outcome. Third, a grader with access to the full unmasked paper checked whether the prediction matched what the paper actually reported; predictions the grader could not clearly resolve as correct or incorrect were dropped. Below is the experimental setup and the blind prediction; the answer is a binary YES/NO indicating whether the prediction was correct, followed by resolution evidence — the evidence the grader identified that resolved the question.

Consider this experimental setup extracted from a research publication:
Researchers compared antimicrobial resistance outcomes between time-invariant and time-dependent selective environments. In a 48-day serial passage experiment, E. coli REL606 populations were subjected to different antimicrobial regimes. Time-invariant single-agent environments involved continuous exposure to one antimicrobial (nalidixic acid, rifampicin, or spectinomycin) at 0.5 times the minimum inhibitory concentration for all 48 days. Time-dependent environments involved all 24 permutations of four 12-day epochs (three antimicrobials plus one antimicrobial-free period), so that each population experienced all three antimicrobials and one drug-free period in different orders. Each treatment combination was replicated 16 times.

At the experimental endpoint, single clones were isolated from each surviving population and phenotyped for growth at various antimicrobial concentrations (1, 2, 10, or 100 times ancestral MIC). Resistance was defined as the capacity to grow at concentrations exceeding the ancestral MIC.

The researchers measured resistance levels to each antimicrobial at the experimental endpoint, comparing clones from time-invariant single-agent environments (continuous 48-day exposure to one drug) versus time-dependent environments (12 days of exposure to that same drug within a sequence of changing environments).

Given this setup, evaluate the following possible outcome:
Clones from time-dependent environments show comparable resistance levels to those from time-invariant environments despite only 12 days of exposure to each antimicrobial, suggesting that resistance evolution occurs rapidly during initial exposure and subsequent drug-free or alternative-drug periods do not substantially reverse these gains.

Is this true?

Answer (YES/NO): NO